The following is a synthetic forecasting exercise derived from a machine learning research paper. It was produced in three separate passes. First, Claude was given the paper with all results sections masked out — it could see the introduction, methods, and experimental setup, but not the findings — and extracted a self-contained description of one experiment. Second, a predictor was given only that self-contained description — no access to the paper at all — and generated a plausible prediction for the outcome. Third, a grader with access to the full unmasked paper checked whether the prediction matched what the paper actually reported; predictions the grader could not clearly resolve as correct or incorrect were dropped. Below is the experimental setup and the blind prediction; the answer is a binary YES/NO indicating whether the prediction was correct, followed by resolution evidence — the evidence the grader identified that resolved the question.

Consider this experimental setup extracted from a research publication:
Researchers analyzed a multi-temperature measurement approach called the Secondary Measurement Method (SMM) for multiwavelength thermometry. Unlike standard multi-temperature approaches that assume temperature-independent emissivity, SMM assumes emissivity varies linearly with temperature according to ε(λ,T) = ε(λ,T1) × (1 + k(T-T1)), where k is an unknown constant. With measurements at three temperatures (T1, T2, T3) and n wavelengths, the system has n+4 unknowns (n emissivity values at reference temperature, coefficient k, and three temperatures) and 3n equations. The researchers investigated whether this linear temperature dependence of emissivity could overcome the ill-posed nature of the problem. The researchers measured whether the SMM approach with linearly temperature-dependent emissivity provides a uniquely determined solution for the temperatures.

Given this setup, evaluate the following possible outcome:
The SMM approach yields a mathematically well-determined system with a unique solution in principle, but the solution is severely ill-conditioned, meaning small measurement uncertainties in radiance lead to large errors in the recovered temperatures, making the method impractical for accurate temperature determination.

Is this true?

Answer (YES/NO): NO